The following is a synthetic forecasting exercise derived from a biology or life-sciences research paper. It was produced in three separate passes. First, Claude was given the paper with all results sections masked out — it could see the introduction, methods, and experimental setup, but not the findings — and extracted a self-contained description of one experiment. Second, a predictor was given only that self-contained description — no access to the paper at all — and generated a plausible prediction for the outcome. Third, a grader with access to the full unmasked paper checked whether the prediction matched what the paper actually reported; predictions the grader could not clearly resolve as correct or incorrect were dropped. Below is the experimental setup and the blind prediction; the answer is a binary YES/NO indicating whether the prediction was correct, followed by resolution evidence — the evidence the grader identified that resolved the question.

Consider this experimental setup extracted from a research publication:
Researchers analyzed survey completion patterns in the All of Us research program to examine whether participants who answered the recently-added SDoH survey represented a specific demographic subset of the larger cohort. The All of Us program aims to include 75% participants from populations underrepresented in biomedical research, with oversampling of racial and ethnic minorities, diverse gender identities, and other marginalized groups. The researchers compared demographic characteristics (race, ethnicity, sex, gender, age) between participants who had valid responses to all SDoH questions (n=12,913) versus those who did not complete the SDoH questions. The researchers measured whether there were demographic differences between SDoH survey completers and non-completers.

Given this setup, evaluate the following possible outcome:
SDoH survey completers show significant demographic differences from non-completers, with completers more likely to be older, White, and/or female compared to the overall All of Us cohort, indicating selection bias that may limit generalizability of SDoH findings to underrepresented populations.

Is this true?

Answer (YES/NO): YES